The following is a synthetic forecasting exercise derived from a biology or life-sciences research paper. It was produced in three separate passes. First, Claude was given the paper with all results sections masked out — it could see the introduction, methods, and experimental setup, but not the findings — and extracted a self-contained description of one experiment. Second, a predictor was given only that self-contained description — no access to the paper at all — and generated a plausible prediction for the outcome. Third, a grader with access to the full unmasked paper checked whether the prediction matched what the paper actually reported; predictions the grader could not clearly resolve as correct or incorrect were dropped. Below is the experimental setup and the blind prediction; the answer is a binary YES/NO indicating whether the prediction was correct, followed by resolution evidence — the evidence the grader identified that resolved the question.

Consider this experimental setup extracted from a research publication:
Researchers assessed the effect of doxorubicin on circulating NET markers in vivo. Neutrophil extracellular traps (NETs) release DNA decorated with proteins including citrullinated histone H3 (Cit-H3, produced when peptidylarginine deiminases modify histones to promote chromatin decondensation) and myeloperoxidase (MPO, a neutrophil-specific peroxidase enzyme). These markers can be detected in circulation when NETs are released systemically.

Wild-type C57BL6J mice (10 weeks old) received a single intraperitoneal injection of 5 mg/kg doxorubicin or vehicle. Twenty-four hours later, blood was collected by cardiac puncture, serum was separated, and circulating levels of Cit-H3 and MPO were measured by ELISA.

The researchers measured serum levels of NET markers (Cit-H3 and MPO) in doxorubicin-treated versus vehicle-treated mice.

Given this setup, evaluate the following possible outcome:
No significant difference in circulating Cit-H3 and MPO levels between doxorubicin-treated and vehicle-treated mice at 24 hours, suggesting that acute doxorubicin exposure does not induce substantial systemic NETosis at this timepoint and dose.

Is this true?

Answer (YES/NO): NO